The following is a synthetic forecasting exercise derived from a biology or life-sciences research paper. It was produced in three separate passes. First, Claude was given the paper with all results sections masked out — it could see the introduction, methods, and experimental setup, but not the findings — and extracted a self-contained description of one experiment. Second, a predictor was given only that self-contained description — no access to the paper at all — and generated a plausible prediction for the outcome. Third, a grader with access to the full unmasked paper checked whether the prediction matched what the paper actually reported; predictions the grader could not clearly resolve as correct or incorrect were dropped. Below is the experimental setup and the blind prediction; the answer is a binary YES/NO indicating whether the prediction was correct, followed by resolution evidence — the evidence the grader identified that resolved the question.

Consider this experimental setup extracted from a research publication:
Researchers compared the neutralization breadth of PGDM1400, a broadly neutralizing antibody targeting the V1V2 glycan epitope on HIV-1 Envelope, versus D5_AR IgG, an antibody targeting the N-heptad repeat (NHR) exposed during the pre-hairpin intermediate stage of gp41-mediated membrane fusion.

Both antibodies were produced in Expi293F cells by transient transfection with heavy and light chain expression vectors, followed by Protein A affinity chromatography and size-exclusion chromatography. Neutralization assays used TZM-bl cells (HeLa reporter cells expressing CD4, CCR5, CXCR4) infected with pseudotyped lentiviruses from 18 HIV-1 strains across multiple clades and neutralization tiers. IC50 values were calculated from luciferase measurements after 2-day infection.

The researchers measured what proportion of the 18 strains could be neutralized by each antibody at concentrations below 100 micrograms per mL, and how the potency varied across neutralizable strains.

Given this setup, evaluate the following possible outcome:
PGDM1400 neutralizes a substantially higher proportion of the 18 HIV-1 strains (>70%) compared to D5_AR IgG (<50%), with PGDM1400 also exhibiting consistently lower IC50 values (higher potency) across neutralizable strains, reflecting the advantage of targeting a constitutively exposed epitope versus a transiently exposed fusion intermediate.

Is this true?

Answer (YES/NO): NO